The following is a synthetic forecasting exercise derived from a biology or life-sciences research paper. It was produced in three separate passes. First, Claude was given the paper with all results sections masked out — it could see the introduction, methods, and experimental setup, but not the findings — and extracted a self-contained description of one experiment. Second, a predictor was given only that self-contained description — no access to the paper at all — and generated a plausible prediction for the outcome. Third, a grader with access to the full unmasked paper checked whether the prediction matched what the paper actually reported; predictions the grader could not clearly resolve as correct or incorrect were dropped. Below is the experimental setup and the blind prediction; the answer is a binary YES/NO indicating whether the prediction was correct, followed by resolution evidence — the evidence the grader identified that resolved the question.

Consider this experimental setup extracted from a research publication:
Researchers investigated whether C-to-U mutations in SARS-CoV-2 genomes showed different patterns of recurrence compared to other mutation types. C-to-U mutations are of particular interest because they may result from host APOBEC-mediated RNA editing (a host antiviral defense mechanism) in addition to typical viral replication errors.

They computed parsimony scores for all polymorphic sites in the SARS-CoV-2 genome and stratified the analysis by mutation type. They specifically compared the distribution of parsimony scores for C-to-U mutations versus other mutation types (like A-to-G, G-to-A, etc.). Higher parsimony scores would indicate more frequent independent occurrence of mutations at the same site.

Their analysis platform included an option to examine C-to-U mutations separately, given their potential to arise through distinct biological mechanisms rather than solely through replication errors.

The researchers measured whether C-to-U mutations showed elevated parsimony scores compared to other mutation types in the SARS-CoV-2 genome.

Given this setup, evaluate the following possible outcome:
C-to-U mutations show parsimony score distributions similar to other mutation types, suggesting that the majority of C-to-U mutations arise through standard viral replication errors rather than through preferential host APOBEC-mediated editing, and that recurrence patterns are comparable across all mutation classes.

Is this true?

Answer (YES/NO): NO